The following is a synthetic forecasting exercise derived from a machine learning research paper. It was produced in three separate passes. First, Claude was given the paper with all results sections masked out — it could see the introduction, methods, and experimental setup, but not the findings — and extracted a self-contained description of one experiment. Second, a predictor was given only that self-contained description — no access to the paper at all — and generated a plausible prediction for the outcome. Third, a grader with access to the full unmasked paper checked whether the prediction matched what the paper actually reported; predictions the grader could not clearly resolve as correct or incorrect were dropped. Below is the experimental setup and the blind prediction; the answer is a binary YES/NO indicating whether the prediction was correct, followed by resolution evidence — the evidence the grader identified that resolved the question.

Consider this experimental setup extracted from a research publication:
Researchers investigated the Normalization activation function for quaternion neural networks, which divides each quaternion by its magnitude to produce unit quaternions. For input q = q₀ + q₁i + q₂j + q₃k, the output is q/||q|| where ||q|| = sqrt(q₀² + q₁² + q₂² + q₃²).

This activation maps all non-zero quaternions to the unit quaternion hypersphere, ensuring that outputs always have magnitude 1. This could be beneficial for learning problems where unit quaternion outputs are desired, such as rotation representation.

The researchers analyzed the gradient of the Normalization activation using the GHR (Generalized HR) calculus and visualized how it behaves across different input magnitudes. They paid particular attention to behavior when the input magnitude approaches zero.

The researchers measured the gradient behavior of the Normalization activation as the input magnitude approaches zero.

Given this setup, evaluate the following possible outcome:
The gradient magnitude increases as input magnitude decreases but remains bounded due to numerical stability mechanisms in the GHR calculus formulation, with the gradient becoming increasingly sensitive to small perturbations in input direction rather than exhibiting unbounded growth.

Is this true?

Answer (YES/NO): NO